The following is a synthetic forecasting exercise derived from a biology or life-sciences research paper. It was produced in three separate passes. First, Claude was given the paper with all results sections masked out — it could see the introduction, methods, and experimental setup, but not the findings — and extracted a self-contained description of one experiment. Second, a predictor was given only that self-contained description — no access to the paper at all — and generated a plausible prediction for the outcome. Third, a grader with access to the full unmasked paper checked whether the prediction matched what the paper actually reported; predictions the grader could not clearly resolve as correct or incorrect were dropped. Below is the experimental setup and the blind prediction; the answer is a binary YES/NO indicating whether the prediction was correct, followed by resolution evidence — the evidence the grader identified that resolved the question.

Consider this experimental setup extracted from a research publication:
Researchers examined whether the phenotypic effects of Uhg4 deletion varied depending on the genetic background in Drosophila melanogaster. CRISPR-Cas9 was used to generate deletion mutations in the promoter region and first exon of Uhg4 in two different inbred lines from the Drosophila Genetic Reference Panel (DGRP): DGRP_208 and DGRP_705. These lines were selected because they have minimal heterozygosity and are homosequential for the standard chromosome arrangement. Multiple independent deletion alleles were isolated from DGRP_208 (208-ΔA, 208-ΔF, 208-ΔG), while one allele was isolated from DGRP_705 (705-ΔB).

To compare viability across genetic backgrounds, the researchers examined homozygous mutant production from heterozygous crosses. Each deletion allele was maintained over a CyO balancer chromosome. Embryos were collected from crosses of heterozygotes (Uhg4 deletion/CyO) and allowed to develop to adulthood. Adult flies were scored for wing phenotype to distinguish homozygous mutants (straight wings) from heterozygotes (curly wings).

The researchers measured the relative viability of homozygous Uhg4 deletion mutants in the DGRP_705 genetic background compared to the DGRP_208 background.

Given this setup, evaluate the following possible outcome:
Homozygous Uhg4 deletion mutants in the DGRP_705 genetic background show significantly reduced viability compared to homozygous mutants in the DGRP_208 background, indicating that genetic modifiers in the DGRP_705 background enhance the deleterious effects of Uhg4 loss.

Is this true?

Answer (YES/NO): NO